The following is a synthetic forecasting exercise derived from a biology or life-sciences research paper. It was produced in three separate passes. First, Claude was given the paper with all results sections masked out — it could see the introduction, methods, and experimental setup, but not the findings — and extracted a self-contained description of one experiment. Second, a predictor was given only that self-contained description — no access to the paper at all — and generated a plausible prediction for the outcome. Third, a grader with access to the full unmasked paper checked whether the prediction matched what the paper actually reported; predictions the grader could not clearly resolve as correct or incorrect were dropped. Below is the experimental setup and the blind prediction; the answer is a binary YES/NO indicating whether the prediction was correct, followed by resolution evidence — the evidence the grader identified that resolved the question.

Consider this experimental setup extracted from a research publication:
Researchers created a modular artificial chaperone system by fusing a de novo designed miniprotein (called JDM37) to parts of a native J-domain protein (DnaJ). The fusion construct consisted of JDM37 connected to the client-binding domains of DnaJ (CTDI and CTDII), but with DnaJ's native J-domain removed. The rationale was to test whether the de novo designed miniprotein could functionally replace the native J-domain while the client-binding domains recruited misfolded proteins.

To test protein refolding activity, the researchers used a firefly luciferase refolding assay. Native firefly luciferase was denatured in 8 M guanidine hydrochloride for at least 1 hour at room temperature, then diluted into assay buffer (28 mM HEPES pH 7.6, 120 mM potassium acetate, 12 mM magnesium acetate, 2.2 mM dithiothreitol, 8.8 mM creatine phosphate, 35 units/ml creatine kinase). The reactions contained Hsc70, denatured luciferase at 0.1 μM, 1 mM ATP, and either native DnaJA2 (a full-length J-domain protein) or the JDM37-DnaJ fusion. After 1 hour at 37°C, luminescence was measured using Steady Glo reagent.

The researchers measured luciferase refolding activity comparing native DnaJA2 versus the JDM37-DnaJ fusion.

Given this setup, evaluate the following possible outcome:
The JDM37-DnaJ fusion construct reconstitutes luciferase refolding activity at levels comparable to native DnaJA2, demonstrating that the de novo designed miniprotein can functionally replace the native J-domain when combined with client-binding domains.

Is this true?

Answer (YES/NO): NO